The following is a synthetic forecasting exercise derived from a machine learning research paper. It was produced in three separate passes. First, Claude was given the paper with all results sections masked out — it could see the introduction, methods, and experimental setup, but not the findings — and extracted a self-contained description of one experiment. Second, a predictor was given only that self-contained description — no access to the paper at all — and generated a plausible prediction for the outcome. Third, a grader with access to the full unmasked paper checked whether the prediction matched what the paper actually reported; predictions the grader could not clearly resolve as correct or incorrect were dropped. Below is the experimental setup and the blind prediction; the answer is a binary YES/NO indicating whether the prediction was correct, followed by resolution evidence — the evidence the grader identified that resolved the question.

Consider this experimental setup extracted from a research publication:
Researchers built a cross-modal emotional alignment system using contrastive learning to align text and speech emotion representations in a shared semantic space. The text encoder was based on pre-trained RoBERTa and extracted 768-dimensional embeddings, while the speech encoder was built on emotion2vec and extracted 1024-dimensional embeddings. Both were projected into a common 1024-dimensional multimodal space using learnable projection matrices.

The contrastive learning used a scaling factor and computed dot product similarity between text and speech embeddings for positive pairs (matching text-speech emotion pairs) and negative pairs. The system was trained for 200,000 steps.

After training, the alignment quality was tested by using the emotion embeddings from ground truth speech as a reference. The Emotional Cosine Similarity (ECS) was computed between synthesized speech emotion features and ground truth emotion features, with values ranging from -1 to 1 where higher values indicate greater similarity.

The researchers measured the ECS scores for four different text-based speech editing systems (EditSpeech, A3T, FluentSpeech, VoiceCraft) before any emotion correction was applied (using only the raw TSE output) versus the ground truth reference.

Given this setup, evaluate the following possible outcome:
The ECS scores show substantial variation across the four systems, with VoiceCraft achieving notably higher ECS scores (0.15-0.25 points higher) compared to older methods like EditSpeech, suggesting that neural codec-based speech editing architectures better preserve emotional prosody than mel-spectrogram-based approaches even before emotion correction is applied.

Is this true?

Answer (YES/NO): NO